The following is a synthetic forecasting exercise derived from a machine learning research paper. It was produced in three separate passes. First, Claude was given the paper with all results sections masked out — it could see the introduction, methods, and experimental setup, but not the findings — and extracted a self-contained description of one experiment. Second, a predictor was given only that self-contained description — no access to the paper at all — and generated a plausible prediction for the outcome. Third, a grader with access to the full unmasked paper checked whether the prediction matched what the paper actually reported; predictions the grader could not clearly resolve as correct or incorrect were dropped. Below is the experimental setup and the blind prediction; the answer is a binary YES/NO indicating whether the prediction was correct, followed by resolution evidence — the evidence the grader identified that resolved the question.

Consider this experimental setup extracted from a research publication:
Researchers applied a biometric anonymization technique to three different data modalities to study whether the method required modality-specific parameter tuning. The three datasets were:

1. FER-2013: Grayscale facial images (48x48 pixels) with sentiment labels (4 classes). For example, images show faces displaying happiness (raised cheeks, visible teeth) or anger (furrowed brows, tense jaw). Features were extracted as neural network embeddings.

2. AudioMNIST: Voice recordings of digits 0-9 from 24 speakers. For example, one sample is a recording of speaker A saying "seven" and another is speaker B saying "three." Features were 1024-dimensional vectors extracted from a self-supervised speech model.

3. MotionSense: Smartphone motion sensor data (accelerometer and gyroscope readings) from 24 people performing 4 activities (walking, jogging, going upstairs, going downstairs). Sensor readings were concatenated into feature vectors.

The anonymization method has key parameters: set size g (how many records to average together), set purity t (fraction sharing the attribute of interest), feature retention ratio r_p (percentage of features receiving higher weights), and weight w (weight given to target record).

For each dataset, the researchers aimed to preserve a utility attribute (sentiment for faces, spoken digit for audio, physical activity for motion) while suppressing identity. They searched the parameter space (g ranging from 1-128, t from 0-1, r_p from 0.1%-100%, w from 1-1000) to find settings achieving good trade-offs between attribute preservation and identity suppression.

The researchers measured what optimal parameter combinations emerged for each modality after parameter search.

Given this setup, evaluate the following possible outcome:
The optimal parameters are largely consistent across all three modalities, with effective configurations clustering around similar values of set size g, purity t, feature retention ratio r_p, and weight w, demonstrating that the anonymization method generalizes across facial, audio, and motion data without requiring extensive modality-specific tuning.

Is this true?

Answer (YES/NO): NO